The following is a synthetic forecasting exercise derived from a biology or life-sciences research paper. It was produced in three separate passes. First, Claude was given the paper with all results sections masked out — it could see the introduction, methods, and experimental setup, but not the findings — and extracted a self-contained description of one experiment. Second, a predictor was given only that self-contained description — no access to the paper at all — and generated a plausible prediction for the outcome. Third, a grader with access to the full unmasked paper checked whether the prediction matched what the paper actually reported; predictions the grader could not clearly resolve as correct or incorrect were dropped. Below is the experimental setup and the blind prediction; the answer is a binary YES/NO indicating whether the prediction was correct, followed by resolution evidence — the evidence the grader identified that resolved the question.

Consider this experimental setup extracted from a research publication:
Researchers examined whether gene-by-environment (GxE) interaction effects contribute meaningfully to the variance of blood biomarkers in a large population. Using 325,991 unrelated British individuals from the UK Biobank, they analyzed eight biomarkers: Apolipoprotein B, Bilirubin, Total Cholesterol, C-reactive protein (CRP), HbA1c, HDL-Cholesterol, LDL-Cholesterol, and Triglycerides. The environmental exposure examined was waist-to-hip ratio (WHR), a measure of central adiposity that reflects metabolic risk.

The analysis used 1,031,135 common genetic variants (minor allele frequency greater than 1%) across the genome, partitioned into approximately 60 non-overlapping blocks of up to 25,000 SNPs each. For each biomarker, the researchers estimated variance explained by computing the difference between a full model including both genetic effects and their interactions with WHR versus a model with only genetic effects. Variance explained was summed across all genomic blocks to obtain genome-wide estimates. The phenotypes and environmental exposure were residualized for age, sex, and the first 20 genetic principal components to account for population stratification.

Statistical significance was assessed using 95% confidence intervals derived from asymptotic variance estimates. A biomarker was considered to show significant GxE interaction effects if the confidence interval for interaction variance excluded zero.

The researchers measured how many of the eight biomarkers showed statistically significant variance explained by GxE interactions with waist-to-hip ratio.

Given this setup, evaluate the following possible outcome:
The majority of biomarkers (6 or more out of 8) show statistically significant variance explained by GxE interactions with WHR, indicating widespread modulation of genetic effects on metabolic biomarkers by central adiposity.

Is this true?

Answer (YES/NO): NO